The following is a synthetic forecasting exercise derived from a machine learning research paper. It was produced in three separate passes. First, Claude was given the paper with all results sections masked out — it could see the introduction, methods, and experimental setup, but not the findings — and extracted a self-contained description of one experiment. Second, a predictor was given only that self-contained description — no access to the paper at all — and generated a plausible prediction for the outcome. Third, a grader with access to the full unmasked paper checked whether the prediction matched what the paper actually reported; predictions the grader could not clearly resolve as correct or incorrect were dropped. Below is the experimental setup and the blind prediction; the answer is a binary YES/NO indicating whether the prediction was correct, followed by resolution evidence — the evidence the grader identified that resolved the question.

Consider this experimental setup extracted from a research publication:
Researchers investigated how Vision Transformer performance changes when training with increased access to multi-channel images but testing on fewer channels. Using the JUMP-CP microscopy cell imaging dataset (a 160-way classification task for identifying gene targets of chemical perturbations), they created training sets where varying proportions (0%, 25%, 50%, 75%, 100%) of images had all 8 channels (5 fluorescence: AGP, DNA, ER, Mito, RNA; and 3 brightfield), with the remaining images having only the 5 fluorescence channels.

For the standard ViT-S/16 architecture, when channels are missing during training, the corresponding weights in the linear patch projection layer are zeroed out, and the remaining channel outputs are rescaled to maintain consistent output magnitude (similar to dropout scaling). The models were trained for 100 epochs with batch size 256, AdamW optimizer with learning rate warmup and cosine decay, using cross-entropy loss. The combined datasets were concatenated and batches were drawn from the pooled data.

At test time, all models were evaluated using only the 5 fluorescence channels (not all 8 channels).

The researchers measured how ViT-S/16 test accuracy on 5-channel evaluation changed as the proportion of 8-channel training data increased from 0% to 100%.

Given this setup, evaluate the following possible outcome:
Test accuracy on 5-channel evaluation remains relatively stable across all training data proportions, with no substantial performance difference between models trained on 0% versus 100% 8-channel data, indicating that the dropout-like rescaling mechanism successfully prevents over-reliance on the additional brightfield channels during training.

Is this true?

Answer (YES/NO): NO